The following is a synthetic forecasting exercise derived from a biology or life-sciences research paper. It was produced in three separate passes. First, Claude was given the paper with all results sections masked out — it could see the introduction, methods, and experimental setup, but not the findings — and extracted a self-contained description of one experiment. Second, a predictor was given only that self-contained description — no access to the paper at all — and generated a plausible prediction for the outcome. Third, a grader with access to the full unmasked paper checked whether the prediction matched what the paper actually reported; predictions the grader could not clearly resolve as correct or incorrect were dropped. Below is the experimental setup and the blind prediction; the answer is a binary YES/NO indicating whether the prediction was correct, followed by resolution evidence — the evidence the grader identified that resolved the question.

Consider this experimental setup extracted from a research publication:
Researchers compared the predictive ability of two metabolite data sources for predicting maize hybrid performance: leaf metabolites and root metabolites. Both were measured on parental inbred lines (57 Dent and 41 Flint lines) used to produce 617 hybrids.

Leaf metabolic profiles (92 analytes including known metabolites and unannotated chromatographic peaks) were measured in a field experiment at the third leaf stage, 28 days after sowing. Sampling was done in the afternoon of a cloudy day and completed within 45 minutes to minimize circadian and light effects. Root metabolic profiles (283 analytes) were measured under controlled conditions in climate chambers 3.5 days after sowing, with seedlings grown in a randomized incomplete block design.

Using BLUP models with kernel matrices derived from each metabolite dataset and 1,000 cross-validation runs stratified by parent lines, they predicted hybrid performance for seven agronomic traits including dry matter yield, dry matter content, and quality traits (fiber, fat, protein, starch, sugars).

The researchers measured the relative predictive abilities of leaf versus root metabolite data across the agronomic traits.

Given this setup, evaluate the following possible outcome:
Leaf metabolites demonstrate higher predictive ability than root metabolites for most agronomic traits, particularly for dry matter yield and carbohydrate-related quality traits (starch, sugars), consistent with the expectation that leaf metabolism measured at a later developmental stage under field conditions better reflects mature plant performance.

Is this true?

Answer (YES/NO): NO